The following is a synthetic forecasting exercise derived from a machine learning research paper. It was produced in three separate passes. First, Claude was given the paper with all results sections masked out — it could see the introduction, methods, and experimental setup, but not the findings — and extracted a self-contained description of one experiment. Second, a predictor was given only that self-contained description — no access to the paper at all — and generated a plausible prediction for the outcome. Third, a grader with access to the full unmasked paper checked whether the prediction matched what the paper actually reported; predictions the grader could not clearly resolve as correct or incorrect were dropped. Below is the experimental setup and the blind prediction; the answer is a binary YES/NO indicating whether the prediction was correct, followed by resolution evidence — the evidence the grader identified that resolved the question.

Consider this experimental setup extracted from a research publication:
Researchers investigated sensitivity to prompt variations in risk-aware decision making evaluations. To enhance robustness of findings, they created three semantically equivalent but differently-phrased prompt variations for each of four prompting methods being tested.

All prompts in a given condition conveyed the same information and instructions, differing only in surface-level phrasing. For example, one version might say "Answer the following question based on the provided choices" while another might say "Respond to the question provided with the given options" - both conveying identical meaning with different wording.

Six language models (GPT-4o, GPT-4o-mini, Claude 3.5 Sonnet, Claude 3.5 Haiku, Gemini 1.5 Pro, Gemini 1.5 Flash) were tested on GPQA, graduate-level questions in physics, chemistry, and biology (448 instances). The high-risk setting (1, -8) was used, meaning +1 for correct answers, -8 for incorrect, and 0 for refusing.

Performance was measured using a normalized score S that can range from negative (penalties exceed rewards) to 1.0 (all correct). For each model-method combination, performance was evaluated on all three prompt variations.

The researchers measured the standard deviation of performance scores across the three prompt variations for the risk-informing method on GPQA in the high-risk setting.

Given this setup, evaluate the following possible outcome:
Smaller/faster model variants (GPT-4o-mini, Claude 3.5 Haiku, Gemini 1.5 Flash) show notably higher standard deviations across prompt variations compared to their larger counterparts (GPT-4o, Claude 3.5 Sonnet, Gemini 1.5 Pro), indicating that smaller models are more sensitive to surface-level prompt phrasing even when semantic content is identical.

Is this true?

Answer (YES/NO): NO